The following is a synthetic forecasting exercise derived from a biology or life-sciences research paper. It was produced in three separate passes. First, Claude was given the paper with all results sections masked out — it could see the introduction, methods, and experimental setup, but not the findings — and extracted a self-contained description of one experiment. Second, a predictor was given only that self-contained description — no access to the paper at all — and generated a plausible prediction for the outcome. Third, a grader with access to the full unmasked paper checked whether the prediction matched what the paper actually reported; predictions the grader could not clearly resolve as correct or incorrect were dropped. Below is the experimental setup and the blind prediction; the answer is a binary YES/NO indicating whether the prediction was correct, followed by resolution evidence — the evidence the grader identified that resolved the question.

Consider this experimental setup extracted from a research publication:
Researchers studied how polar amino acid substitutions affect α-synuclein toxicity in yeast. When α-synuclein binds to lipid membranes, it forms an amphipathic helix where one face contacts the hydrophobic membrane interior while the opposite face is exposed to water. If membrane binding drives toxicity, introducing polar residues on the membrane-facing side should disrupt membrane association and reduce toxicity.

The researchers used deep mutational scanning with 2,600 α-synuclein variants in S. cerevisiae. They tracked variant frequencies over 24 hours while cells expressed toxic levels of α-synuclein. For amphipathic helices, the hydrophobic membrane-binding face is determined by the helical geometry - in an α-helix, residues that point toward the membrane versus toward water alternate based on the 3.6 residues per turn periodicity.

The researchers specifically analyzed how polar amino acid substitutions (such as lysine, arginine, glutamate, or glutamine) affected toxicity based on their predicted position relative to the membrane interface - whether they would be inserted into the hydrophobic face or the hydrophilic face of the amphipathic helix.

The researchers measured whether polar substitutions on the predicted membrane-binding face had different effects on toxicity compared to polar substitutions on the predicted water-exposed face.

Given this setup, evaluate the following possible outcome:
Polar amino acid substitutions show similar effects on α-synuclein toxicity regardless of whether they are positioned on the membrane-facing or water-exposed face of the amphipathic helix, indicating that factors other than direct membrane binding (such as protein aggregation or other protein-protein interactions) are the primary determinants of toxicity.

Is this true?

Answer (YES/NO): NO